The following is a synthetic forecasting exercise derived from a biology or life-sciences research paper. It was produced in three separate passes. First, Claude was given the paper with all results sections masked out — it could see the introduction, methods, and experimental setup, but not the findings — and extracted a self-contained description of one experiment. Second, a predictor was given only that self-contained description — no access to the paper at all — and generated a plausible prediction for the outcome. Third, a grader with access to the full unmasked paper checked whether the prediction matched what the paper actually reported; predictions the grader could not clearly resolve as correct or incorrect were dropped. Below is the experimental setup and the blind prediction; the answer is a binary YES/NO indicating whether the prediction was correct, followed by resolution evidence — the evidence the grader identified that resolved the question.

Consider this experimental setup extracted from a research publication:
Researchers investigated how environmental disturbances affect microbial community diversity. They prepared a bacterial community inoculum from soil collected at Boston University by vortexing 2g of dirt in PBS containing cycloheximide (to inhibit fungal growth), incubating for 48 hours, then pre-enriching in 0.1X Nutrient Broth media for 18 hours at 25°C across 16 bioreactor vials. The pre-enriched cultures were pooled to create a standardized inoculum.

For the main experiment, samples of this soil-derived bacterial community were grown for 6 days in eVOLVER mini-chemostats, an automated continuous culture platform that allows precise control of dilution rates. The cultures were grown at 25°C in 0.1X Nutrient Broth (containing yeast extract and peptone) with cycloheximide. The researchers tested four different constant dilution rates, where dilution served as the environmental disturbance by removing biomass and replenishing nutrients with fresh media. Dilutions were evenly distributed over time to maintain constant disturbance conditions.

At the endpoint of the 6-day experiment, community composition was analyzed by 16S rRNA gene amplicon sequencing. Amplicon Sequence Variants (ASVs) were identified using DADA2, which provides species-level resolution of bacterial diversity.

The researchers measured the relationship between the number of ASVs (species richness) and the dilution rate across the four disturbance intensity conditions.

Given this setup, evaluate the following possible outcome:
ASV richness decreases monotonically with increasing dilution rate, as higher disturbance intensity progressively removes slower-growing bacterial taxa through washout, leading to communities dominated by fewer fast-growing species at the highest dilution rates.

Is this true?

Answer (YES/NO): NO